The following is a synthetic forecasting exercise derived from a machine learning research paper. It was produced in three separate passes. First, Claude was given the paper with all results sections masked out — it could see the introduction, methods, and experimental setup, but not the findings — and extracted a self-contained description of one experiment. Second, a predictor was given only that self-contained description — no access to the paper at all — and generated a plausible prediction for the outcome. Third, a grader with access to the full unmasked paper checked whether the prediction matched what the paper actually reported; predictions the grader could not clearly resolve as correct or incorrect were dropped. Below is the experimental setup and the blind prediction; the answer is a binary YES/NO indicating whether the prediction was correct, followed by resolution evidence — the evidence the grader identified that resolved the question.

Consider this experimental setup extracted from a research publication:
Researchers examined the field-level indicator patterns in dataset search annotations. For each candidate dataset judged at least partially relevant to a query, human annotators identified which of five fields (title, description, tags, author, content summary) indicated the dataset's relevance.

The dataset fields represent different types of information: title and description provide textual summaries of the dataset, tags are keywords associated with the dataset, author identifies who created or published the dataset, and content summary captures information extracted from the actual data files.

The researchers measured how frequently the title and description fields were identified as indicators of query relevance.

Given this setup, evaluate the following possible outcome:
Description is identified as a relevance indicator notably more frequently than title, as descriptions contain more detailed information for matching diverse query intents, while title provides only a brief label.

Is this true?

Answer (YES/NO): NO